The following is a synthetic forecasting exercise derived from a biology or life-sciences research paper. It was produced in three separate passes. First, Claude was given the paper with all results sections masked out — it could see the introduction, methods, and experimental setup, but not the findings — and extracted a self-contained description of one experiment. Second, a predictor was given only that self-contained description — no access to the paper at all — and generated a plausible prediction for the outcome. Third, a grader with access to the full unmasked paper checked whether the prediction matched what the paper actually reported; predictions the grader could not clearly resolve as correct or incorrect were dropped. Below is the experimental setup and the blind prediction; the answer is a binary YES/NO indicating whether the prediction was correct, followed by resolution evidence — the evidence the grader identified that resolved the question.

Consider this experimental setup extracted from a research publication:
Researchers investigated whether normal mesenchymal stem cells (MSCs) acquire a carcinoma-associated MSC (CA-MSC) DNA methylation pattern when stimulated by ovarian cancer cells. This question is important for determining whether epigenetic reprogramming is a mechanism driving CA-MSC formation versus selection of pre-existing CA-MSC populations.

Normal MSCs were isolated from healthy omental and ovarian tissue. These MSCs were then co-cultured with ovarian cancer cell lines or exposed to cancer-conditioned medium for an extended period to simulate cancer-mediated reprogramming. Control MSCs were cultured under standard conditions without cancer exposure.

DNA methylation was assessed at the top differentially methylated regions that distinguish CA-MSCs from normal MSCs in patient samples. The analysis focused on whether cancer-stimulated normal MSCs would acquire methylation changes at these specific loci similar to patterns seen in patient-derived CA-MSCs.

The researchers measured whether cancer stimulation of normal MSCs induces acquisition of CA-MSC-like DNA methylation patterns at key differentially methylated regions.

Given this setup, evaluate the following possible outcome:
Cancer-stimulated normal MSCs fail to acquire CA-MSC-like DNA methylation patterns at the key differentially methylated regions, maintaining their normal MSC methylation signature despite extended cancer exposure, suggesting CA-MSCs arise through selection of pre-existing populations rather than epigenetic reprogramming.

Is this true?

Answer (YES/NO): NO